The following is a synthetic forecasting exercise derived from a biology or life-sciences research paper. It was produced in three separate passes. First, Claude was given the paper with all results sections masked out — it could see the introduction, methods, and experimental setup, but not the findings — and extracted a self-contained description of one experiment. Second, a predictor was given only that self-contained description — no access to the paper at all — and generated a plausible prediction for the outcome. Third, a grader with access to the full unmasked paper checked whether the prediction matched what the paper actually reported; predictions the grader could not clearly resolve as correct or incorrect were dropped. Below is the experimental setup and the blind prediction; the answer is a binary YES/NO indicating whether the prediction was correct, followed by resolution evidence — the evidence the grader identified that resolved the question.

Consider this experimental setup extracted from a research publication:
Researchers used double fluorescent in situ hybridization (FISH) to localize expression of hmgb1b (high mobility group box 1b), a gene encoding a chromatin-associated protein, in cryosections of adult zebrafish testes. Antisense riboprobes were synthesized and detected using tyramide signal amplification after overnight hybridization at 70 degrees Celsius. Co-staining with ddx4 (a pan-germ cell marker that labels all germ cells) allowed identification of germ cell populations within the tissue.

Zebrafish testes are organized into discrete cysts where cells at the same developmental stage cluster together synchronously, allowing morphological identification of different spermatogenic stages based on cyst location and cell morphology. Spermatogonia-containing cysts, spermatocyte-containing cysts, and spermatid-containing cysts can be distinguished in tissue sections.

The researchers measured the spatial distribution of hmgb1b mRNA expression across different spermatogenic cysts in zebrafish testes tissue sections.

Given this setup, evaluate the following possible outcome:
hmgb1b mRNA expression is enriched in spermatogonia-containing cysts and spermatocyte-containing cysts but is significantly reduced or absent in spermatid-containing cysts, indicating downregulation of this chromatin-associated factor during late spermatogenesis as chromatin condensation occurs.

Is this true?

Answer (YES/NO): NO